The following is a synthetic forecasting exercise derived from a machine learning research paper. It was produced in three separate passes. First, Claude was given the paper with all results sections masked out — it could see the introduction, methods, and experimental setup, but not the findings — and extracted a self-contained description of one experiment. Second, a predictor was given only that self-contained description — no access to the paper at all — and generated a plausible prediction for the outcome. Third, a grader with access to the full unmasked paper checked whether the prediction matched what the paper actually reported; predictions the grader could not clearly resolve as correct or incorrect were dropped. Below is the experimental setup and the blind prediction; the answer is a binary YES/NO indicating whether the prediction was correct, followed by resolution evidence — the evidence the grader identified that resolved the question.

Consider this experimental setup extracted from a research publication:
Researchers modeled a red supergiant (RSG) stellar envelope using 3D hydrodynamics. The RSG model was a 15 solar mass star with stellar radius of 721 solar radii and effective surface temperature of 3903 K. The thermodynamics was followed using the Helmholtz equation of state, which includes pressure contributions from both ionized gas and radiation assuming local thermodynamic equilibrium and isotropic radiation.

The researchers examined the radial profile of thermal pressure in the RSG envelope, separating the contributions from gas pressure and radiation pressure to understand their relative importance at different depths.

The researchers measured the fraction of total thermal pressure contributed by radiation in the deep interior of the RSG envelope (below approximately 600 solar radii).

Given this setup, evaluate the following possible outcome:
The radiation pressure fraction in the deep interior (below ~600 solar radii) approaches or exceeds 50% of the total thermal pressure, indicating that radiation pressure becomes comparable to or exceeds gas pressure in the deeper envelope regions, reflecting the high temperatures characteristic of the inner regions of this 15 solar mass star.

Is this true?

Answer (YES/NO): NO